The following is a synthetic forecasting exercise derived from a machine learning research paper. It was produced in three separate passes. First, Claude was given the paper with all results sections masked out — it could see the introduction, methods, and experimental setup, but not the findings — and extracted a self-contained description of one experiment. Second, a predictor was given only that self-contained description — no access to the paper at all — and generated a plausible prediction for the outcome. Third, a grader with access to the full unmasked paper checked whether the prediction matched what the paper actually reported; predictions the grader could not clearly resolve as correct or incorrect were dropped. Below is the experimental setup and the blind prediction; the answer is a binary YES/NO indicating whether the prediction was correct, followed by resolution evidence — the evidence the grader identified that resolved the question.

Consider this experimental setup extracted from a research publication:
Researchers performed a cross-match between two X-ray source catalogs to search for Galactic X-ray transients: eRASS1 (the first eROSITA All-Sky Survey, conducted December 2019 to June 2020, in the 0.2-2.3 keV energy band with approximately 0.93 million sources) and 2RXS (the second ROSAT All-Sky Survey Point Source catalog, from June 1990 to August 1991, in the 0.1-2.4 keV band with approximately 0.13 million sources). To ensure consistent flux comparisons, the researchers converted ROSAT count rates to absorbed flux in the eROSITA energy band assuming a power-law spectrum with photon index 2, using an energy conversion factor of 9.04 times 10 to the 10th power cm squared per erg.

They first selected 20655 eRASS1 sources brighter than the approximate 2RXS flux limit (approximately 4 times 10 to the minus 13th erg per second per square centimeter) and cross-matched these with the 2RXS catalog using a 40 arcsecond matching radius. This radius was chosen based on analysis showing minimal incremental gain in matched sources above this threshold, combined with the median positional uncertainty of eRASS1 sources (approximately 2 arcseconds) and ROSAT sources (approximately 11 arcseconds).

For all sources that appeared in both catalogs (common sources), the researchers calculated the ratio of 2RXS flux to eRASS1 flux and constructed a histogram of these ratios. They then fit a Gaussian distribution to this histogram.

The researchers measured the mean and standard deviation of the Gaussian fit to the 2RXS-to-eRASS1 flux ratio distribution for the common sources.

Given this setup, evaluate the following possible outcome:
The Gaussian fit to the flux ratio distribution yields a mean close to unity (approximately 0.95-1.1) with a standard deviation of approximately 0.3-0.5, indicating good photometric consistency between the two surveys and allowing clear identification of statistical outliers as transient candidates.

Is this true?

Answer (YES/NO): NO